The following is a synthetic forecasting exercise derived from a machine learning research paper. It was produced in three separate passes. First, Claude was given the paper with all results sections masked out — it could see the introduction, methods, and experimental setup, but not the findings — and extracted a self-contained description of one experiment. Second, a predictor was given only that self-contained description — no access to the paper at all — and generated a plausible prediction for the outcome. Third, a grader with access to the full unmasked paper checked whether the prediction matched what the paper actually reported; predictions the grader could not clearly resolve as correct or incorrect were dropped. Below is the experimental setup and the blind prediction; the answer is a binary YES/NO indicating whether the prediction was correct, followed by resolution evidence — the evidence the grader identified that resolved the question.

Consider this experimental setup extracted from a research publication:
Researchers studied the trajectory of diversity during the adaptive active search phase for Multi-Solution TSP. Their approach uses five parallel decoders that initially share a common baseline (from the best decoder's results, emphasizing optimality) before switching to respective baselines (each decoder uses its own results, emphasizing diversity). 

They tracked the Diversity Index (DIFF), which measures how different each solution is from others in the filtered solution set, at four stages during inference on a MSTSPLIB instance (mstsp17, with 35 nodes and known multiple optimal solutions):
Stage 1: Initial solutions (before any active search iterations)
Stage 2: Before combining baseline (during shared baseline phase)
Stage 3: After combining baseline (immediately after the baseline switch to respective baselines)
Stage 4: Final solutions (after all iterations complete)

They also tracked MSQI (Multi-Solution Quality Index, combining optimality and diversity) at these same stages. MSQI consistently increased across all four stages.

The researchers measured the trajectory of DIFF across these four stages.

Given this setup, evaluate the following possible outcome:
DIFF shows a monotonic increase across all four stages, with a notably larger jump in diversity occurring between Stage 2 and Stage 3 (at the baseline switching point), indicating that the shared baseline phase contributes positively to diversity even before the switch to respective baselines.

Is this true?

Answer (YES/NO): NO